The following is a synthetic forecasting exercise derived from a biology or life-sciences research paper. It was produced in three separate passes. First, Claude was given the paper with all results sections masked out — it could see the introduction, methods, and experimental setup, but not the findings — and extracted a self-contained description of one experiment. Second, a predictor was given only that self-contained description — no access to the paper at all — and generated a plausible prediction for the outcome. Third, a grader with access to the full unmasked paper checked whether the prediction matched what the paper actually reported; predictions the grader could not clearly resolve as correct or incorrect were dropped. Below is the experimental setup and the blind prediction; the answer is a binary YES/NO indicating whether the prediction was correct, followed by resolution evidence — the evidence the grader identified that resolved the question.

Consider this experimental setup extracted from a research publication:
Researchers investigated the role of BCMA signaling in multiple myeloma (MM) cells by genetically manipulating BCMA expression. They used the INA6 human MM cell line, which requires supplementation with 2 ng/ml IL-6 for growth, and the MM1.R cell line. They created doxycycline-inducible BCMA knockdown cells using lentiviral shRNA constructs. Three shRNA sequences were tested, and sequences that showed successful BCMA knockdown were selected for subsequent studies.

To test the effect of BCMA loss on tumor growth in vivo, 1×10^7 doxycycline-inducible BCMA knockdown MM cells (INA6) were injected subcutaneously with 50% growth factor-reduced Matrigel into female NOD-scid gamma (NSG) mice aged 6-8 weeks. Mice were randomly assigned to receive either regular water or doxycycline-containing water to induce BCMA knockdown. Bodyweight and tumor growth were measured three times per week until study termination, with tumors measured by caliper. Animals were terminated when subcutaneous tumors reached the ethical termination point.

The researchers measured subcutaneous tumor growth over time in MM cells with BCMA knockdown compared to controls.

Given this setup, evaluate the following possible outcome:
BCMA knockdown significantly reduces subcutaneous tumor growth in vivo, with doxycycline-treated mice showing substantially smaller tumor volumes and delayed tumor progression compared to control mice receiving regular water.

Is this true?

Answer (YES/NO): YES